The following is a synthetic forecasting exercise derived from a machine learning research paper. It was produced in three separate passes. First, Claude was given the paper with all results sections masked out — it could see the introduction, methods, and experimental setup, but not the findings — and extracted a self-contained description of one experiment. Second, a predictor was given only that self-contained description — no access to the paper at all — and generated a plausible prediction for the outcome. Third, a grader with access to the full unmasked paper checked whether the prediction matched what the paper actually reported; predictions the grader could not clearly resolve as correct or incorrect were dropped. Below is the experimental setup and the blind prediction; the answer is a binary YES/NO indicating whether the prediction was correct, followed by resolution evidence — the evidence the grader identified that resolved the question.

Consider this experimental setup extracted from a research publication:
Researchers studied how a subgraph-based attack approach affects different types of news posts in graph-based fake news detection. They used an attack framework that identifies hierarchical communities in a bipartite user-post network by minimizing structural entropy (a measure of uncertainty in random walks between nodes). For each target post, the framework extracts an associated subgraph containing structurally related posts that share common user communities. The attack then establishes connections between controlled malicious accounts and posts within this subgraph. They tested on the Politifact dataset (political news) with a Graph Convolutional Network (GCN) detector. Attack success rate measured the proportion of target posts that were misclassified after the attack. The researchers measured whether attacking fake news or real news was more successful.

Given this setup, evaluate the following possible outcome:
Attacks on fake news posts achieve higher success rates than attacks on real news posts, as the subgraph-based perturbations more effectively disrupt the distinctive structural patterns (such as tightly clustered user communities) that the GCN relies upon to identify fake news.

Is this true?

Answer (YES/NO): NO